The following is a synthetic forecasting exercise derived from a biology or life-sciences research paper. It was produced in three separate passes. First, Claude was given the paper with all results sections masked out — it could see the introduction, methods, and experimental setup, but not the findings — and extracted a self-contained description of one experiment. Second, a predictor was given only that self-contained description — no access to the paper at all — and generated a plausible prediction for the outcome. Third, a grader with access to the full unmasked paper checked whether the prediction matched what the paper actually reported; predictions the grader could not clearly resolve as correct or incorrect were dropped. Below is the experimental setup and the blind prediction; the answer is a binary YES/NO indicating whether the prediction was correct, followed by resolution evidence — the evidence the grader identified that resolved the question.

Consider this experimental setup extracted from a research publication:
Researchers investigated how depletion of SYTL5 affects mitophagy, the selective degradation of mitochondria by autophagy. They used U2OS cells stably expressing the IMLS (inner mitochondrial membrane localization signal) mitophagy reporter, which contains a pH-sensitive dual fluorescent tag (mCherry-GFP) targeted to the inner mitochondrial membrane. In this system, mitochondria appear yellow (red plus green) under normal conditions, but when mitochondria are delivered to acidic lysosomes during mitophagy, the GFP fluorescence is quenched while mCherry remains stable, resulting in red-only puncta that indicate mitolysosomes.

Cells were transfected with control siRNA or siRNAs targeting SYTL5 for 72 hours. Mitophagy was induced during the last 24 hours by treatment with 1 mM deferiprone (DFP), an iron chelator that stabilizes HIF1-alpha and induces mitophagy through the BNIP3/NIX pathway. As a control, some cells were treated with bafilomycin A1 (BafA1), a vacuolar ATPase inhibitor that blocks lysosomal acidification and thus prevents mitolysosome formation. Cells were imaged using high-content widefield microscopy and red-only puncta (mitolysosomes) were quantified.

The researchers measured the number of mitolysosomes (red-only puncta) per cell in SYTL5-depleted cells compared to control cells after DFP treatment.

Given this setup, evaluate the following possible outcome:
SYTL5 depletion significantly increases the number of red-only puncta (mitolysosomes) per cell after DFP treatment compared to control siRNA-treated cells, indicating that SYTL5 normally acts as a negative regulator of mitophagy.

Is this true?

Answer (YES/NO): NO